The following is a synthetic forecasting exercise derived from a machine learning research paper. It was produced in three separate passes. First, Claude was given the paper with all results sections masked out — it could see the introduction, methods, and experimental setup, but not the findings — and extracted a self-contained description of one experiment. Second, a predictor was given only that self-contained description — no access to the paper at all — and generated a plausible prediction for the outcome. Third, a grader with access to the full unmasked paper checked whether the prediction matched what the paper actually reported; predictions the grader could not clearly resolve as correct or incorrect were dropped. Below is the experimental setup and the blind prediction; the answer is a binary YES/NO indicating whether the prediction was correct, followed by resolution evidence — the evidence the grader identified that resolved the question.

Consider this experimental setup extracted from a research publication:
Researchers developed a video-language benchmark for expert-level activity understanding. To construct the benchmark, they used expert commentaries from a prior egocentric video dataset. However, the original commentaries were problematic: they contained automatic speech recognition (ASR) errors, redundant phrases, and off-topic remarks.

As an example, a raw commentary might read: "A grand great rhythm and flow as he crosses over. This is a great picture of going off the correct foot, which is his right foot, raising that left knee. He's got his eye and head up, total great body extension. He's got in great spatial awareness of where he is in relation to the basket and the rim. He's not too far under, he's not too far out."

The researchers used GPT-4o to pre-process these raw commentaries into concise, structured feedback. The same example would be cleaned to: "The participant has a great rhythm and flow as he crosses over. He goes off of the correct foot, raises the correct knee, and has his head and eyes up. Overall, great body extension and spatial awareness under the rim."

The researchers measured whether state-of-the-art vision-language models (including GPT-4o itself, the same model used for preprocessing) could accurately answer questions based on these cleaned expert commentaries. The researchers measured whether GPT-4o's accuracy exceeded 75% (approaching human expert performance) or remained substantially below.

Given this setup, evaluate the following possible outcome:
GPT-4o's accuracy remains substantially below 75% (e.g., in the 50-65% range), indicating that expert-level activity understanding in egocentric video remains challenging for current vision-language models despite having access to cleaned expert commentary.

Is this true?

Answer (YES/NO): NO